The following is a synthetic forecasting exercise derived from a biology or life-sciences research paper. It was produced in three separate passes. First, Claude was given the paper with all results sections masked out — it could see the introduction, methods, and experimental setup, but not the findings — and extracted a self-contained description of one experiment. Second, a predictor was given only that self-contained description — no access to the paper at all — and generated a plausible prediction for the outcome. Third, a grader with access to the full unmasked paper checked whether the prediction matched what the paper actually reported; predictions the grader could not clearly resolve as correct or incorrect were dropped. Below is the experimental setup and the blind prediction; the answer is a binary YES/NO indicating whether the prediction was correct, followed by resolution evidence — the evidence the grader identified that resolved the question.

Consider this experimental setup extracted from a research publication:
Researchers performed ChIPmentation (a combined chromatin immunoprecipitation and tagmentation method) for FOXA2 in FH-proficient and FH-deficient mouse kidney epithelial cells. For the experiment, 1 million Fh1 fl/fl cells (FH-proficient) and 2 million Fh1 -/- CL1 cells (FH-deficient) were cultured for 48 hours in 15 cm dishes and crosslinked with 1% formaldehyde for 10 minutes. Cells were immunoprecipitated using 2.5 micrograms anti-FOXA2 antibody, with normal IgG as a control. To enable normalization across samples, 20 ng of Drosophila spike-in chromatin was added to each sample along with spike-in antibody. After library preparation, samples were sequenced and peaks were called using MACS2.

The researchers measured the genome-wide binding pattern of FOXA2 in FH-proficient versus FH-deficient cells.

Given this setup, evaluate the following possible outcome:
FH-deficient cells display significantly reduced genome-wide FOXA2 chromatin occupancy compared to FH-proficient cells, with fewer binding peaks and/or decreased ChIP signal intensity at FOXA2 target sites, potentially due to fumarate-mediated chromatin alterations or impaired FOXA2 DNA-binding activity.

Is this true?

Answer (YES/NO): NO